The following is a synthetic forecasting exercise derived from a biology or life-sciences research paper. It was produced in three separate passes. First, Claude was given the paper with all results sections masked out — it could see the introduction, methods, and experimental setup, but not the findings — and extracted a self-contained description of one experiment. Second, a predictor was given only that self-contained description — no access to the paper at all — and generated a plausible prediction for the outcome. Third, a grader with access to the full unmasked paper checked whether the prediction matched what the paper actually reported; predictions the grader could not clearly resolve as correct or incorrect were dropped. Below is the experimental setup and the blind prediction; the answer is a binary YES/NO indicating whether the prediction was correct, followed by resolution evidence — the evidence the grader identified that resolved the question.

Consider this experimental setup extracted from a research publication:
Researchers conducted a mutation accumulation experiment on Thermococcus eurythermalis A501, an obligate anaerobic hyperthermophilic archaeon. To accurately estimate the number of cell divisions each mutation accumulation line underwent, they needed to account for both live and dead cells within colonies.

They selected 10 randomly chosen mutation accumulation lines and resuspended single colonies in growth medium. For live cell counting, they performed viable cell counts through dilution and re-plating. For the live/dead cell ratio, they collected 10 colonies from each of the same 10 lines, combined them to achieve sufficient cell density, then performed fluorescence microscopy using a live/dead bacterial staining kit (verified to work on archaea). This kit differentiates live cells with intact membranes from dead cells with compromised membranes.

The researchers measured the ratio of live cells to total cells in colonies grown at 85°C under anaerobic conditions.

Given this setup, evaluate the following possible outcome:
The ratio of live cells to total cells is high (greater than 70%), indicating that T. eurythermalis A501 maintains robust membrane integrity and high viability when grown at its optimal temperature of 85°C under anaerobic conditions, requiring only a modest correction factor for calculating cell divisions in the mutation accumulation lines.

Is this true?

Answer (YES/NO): YES